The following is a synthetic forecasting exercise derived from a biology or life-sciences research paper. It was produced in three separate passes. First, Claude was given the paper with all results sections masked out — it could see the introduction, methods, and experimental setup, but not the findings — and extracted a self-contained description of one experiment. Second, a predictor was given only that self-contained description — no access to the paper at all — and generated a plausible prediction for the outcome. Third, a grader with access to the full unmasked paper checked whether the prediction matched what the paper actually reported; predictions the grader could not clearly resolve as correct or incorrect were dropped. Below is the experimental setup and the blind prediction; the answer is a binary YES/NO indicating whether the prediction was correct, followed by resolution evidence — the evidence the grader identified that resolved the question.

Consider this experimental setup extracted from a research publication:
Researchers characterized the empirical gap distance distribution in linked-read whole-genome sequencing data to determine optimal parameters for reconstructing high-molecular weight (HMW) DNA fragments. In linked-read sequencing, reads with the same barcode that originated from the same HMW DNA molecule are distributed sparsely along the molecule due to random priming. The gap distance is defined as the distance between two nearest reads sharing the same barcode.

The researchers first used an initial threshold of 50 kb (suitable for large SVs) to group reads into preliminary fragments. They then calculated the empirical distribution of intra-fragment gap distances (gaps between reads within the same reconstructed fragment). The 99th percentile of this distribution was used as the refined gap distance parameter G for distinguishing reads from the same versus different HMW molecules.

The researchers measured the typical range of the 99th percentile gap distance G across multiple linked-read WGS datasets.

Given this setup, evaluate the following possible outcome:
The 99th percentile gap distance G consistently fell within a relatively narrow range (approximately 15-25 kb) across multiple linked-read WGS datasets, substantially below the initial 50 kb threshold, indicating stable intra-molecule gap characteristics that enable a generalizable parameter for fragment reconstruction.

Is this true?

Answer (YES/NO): NO